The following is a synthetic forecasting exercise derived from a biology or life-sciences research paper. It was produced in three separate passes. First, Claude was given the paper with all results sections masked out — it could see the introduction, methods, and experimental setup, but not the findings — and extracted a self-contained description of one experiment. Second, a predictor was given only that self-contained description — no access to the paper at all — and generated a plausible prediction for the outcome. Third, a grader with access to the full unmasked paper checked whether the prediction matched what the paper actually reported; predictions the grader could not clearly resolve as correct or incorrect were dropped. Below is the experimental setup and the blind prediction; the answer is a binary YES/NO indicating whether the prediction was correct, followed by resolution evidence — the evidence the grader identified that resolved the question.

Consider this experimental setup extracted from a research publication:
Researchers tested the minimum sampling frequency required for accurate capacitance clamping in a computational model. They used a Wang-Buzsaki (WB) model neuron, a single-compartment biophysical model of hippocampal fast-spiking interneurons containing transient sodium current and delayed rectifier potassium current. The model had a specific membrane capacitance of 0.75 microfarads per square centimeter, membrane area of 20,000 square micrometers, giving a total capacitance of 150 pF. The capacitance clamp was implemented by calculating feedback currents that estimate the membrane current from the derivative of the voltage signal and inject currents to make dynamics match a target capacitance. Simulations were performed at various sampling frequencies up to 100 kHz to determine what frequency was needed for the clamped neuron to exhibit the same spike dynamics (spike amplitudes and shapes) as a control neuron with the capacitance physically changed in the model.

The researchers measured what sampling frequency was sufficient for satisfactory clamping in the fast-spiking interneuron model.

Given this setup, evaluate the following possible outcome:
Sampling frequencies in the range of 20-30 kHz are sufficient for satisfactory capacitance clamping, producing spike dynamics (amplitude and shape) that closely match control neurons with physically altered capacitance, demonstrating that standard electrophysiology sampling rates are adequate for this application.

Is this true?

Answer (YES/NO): YES